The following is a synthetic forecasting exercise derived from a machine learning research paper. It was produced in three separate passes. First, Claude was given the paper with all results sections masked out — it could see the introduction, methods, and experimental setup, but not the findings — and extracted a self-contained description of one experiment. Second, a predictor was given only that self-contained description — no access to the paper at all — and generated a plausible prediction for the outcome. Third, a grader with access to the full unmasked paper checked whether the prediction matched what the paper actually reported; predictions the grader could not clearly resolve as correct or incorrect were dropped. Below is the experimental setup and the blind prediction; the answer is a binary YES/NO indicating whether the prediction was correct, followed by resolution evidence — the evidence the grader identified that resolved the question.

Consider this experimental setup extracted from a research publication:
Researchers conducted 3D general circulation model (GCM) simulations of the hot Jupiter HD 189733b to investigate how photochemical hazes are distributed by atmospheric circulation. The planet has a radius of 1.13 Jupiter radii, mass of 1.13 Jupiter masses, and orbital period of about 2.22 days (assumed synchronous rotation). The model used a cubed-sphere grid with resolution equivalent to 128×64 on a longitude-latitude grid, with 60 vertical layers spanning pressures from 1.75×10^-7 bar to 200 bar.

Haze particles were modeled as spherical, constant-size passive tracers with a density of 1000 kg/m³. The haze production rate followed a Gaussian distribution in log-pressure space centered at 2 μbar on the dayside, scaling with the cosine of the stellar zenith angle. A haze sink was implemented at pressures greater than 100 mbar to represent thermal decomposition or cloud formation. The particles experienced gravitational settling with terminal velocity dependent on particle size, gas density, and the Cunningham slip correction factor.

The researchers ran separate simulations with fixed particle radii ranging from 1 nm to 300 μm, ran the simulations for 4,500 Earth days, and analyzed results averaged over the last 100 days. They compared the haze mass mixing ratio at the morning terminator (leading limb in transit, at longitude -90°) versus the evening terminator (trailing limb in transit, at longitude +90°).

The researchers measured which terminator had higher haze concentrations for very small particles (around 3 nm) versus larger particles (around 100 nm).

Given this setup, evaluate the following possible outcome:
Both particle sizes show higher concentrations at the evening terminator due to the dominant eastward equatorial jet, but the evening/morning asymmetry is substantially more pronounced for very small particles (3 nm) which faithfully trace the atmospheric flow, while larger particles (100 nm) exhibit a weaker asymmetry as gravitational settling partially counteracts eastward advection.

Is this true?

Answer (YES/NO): NO